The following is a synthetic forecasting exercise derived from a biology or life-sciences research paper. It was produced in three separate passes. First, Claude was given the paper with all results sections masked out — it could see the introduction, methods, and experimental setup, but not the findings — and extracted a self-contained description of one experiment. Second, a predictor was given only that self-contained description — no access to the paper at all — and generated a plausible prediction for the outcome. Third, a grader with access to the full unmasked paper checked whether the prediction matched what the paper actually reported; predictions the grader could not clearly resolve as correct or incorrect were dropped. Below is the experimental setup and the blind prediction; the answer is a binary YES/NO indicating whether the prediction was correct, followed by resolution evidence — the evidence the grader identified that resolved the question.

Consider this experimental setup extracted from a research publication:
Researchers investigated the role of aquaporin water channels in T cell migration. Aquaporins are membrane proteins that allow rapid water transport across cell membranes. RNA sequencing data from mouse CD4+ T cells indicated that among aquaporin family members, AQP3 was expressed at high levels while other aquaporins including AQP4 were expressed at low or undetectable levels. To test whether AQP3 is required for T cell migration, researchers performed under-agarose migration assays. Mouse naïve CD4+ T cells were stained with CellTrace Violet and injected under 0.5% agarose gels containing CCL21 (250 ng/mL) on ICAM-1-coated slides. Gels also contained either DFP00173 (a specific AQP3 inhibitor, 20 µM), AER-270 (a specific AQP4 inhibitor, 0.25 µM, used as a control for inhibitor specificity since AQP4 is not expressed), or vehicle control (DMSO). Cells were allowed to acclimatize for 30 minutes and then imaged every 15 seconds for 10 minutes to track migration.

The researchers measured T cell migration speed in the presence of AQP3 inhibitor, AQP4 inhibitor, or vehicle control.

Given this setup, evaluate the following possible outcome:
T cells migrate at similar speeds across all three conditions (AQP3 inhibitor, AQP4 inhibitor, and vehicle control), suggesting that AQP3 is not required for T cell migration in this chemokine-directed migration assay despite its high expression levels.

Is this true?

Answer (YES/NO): NO